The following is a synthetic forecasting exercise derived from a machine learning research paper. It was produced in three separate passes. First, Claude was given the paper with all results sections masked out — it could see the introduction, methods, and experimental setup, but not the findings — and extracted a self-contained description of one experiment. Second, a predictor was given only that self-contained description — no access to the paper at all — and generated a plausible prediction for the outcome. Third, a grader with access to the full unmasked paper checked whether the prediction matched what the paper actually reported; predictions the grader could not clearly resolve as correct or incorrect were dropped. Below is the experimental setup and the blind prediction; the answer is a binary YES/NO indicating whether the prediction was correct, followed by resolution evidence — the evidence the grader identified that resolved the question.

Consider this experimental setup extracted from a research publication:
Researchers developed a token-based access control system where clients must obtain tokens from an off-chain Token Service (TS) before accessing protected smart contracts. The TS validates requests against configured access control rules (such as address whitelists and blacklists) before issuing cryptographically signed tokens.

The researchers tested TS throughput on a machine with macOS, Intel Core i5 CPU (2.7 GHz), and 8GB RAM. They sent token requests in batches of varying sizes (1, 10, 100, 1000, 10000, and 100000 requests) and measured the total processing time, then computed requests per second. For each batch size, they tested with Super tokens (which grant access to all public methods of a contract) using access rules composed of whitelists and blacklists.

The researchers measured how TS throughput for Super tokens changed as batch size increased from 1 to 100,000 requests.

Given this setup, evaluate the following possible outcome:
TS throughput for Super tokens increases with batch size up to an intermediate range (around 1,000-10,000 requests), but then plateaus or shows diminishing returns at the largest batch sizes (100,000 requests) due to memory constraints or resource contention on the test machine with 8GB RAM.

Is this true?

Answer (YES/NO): NO